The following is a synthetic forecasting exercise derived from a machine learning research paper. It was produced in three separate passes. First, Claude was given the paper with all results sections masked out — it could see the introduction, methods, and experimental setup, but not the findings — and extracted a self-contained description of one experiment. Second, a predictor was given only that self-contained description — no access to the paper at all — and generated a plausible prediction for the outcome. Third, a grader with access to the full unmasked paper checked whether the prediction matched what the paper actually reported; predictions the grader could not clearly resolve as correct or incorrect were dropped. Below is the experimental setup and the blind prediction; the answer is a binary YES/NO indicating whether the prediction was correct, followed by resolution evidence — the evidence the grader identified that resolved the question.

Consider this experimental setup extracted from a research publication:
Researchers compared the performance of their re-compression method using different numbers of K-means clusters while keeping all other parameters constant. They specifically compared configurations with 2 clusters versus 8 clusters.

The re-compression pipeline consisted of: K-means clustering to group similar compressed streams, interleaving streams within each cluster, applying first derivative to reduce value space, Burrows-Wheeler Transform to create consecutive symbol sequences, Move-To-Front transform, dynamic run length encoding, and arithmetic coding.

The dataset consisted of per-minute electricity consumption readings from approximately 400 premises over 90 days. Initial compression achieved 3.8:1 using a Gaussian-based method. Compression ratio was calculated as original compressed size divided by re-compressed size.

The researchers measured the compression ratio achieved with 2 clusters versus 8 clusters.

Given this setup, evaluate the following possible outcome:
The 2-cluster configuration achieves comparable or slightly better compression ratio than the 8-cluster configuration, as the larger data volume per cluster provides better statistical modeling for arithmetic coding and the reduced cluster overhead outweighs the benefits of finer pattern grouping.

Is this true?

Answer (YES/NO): NO